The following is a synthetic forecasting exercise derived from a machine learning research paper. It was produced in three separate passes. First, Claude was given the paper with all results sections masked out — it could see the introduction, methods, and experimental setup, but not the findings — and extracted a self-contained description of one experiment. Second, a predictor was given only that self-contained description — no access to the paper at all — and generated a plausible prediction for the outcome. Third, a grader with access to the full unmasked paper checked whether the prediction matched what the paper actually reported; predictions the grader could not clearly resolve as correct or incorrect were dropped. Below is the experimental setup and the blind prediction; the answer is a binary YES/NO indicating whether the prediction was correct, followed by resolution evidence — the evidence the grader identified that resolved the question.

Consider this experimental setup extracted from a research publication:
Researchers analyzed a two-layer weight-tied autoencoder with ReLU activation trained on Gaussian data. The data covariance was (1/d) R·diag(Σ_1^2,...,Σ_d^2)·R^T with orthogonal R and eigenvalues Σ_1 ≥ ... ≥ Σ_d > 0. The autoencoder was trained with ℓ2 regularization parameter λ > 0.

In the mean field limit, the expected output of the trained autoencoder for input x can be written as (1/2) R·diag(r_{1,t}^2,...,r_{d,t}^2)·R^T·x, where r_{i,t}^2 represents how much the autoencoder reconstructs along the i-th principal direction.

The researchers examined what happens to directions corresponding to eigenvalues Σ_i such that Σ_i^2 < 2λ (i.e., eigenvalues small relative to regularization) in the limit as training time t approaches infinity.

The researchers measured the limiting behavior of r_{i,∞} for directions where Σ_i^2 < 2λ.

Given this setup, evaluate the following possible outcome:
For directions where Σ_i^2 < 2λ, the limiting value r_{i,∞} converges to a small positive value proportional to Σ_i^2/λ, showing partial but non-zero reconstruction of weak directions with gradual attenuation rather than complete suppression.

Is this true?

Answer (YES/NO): NO